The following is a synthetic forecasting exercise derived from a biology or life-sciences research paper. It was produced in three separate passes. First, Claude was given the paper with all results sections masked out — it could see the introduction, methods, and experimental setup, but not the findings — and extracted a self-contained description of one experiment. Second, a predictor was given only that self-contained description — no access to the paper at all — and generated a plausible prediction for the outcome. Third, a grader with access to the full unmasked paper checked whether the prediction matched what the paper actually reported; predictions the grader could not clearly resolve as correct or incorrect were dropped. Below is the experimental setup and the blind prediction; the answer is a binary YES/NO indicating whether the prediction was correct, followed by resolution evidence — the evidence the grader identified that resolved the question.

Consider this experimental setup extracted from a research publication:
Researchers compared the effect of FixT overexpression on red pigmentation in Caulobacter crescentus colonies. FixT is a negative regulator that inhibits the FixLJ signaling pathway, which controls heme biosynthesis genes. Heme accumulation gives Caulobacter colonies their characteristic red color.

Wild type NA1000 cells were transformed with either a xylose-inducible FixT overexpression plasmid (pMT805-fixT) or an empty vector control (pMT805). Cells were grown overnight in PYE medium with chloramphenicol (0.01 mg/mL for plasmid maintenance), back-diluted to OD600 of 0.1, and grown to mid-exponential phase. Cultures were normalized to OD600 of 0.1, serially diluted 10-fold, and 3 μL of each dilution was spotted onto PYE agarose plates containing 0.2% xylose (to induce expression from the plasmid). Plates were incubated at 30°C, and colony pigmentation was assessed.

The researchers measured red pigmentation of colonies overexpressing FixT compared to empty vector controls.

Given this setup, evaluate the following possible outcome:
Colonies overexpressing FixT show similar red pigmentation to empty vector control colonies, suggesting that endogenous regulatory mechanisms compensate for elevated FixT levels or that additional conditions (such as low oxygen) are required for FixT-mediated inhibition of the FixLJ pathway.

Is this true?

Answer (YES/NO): NO